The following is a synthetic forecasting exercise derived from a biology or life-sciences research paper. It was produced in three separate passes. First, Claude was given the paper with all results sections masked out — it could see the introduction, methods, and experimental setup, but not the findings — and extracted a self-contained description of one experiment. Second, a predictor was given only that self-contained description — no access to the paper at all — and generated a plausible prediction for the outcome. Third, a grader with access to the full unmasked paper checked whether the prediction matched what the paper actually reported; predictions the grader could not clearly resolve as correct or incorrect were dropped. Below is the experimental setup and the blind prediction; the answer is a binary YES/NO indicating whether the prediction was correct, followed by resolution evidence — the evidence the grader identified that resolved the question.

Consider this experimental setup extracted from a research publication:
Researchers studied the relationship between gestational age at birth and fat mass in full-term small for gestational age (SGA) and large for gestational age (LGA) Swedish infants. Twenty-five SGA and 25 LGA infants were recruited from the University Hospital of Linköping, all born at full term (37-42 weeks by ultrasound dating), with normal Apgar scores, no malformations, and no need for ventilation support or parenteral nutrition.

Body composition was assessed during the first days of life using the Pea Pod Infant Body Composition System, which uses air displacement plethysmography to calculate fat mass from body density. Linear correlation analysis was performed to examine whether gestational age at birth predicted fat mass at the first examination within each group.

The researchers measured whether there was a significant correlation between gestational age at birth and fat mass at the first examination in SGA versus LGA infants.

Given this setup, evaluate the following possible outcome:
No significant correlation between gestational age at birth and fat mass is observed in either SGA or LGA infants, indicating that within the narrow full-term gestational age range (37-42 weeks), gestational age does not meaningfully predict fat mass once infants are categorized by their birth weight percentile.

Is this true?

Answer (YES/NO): NO